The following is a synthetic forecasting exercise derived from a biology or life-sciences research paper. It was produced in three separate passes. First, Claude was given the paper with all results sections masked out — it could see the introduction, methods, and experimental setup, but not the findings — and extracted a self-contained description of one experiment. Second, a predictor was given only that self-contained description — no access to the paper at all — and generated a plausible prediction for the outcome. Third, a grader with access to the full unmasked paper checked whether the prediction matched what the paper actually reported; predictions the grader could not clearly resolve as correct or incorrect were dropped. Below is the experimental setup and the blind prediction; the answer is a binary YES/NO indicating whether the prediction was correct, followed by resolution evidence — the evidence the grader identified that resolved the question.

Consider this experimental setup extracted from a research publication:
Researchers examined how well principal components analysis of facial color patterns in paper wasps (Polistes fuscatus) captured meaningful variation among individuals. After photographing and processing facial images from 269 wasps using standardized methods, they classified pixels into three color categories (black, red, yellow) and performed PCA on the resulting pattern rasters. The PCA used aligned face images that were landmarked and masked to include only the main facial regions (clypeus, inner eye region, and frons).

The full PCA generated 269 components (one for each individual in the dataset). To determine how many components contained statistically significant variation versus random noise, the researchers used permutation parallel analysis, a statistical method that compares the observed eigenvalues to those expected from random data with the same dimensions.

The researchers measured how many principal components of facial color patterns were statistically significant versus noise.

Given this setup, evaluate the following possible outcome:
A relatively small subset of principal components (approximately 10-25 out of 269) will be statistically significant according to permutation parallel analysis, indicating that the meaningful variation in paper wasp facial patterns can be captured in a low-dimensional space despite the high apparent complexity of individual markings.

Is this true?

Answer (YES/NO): YES